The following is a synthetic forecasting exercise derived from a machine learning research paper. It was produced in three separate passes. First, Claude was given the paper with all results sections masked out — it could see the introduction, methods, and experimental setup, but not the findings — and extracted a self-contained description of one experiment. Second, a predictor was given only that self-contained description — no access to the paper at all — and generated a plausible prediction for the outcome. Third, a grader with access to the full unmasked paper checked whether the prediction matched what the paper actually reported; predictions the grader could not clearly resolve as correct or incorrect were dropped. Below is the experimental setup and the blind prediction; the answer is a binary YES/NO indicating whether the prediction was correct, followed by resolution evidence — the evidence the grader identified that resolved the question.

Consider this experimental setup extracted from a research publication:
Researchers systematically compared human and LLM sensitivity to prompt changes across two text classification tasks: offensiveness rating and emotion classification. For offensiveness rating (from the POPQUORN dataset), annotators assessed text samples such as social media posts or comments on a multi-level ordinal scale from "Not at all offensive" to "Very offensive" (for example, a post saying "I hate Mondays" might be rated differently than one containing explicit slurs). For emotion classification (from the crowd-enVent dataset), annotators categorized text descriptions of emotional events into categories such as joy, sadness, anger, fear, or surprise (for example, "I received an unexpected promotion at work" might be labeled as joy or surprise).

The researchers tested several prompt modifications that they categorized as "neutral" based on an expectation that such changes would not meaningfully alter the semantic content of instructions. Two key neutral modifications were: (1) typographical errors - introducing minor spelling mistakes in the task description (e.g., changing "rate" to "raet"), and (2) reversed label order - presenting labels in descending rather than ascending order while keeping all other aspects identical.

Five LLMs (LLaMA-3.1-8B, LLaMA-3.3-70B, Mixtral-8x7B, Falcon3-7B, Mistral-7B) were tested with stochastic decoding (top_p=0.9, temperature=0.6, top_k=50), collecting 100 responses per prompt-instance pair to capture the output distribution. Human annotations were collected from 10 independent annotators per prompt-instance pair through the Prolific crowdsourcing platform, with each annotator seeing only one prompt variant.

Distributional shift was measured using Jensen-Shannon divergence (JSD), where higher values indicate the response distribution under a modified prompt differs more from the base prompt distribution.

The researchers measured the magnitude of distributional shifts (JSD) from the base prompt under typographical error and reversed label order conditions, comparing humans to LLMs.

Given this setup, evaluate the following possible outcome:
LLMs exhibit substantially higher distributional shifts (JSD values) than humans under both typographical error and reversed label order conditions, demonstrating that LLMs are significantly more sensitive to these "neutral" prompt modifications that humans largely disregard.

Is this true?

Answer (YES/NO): YES